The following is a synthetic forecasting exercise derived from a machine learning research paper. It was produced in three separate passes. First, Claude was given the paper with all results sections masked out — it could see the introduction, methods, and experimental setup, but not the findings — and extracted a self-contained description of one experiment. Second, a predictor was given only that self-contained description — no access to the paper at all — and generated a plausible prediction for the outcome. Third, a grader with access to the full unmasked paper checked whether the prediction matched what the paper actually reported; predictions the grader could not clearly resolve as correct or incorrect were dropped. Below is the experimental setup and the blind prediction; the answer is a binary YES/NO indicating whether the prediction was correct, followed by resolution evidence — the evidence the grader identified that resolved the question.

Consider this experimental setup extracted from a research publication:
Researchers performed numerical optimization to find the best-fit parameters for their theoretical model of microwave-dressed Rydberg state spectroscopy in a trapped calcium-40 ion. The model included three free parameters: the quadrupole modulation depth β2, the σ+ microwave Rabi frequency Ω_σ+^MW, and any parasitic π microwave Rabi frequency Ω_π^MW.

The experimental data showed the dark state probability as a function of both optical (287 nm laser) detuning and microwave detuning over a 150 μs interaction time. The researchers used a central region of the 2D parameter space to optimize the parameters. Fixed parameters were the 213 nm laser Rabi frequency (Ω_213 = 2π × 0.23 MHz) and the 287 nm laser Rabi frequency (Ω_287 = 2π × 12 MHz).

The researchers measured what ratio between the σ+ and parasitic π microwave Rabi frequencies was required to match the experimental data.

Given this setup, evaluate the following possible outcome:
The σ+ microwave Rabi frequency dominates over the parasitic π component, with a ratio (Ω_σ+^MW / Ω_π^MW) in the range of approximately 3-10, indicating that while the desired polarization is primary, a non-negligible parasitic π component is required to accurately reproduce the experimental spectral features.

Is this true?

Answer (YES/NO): NO